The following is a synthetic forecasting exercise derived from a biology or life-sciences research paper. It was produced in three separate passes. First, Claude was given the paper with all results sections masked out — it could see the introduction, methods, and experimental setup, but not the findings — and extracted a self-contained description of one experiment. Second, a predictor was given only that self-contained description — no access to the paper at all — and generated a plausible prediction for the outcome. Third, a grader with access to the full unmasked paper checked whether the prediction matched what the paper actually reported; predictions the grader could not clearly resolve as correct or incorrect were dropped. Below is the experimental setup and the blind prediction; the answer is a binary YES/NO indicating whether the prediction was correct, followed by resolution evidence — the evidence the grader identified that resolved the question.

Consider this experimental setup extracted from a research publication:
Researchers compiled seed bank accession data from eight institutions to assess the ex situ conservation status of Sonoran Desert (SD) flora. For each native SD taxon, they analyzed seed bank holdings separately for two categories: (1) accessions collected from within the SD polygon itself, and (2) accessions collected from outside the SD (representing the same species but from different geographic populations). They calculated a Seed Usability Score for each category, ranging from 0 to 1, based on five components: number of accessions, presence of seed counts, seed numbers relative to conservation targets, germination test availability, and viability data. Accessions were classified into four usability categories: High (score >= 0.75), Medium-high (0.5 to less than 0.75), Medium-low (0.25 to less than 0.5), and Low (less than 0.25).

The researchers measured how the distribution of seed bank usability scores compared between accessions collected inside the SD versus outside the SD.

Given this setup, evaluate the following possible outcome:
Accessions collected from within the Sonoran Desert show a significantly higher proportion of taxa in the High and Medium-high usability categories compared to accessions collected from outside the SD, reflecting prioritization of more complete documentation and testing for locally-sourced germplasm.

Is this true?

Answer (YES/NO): NO